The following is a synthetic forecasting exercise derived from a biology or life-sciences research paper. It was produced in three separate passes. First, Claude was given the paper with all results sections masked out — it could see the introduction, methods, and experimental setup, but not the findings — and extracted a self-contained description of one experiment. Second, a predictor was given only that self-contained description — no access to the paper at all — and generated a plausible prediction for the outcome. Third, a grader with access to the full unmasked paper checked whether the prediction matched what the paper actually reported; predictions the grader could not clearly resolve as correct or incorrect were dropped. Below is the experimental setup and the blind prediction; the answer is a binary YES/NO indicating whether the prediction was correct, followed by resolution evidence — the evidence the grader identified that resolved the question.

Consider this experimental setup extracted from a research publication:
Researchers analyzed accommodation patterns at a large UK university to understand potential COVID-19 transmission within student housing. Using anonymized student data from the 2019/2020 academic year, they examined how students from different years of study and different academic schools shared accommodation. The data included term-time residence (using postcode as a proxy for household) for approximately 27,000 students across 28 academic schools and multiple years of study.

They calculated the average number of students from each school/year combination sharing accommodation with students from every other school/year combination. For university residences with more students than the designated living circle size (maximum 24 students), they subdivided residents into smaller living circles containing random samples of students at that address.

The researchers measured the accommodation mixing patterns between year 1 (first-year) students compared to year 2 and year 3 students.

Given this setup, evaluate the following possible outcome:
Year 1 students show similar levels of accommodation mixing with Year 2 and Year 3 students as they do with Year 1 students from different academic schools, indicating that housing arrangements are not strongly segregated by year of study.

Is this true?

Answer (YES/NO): NO